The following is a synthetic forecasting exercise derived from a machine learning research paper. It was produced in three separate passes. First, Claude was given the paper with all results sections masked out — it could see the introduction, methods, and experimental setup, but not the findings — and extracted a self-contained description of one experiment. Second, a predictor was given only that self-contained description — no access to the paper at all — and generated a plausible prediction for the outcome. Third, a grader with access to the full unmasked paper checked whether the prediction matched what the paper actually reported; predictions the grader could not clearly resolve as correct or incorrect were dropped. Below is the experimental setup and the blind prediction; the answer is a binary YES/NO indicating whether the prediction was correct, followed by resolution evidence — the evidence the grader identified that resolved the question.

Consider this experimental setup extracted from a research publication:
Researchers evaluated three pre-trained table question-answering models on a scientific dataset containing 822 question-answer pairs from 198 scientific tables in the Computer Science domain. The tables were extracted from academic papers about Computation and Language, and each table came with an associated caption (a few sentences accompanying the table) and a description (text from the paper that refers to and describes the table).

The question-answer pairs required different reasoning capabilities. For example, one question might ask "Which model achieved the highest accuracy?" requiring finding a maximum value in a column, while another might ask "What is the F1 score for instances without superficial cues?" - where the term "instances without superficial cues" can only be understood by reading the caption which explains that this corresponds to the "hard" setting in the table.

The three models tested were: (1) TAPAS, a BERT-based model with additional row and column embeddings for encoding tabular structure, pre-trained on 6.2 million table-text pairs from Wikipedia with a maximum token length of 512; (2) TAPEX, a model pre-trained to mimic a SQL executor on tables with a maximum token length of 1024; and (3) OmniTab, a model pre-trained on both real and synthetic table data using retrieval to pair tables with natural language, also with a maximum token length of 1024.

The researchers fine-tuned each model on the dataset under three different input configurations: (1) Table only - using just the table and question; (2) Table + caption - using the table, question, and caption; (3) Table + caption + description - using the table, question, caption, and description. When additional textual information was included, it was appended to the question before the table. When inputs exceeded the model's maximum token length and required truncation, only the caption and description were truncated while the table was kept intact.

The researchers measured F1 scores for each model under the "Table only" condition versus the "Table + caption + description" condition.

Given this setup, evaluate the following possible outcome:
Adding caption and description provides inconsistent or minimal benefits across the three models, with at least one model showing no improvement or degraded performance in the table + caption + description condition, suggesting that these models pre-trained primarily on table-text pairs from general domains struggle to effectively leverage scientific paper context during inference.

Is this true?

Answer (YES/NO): NO